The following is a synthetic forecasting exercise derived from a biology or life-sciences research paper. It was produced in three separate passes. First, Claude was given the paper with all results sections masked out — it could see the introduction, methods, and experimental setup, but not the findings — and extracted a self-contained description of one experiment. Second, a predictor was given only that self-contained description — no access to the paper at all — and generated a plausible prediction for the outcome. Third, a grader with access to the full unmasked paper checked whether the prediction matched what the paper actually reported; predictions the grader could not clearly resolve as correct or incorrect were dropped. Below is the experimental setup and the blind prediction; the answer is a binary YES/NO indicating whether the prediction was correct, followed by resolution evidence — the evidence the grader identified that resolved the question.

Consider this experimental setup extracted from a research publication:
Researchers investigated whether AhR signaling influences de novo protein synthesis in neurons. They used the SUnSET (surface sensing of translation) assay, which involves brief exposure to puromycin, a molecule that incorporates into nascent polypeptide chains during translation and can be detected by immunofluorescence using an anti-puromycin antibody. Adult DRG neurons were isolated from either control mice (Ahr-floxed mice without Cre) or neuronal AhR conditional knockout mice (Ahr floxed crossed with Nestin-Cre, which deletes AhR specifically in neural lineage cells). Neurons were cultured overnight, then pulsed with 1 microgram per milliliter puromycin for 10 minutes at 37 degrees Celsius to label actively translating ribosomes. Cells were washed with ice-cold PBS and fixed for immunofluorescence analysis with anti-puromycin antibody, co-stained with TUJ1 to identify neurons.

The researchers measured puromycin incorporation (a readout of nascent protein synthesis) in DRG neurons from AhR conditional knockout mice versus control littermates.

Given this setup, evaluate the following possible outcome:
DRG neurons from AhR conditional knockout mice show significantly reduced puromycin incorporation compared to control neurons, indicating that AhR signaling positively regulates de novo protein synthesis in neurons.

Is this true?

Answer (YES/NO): NO